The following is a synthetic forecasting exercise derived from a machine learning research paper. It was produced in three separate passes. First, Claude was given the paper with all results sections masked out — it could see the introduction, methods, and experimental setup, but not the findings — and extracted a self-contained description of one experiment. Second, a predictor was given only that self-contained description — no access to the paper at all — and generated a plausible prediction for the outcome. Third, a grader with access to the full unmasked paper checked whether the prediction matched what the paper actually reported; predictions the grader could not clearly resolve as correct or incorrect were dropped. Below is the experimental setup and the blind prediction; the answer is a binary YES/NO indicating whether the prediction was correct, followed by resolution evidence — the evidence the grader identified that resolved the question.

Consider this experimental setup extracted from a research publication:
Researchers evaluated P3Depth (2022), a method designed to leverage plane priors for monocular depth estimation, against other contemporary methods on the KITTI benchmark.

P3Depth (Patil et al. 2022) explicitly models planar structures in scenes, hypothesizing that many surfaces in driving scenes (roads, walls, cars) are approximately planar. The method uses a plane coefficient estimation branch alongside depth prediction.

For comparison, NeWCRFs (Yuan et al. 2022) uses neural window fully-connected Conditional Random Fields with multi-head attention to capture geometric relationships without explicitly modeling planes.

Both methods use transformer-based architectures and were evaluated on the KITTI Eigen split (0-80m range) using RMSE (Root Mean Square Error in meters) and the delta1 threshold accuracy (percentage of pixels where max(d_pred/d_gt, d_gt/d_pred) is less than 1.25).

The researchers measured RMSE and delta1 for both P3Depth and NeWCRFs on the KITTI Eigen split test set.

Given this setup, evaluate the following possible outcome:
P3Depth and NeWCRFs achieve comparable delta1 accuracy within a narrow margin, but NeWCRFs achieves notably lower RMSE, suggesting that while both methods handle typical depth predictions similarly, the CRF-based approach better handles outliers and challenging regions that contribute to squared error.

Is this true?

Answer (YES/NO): NO